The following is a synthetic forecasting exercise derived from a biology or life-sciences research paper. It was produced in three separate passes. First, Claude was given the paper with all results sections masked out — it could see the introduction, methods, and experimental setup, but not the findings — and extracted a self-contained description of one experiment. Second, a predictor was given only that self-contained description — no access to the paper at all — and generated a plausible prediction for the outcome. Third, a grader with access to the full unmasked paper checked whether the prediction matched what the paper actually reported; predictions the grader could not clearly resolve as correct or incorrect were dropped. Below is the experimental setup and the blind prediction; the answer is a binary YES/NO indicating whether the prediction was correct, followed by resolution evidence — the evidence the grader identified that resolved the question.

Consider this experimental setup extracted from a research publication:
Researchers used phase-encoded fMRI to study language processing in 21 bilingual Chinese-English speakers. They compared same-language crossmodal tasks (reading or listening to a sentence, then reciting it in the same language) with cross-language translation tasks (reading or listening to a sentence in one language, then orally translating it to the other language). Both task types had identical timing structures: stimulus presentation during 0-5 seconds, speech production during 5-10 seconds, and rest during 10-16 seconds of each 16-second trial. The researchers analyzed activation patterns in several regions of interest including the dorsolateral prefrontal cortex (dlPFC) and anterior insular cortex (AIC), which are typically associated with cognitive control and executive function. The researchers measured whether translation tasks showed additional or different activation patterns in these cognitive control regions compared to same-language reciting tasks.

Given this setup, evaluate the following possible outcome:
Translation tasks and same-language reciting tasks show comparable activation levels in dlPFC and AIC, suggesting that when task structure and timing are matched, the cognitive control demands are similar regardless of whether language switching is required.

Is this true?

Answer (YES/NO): NO